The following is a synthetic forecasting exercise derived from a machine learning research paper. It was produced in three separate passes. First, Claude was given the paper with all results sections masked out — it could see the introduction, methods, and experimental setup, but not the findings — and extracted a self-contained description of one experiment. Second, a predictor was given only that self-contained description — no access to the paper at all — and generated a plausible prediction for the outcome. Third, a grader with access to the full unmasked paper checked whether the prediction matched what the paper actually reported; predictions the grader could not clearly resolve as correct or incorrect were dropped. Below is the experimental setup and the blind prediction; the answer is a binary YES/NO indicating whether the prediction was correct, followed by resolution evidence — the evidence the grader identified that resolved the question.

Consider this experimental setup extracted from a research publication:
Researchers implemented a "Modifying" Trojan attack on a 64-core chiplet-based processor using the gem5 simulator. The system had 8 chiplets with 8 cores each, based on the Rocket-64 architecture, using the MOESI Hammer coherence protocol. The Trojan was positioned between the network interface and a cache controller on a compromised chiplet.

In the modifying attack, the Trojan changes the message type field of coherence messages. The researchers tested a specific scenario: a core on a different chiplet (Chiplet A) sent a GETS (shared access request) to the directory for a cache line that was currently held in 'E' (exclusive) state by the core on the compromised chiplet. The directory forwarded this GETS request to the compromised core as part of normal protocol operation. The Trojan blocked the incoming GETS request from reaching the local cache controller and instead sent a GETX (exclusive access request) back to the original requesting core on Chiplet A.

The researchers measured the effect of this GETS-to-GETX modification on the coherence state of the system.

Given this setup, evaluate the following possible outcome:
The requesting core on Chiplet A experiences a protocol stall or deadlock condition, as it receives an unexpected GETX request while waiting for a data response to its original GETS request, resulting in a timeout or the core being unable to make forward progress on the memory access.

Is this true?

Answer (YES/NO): NO